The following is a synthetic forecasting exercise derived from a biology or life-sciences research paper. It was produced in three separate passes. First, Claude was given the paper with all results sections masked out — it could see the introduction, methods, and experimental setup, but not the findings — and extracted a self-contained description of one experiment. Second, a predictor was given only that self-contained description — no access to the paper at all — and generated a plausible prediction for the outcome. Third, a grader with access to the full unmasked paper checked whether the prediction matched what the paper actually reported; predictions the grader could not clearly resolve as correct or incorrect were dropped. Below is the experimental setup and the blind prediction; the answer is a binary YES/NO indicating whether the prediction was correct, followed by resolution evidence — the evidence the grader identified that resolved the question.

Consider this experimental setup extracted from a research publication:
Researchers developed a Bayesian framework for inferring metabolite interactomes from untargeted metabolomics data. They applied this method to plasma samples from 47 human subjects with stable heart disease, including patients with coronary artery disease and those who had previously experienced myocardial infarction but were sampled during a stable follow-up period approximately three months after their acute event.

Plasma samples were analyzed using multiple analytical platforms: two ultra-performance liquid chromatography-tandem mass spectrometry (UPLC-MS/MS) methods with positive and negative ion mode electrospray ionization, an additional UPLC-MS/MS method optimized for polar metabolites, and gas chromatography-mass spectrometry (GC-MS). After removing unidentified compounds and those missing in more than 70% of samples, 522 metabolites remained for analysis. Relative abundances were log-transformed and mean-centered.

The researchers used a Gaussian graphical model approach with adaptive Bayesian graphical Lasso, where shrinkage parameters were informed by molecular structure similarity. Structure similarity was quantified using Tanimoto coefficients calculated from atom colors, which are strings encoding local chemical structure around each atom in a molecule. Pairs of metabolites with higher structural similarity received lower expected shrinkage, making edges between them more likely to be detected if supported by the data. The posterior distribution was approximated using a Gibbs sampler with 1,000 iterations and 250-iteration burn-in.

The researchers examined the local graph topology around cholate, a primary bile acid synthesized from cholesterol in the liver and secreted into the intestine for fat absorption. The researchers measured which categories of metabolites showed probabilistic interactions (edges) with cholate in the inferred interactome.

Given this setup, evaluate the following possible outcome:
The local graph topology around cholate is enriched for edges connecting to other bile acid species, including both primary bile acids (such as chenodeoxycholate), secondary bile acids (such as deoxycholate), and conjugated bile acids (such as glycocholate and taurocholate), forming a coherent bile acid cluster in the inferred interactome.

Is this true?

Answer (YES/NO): YES